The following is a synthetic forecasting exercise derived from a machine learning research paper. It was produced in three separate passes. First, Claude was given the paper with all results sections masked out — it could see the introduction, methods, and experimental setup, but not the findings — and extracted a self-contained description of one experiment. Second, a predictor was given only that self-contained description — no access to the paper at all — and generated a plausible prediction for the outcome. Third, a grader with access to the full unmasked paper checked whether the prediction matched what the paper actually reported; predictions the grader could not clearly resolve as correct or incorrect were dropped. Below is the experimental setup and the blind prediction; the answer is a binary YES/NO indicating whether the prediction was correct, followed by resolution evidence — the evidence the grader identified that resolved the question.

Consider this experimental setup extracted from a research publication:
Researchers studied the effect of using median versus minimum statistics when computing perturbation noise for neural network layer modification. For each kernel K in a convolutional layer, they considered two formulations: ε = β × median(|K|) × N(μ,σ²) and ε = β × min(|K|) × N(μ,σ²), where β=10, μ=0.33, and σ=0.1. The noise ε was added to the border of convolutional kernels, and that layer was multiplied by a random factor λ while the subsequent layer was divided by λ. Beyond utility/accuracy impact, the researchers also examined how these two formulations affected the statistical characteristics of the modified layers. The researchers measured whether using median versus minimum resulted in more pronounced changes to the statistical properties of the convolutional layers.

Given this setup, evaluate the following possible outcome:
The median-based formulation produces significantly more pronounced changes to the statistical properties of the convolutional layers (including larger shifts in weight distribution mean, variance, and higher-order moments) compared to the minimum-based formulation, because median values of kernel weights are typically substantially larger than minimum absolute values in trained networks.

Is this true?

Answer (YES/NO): YES